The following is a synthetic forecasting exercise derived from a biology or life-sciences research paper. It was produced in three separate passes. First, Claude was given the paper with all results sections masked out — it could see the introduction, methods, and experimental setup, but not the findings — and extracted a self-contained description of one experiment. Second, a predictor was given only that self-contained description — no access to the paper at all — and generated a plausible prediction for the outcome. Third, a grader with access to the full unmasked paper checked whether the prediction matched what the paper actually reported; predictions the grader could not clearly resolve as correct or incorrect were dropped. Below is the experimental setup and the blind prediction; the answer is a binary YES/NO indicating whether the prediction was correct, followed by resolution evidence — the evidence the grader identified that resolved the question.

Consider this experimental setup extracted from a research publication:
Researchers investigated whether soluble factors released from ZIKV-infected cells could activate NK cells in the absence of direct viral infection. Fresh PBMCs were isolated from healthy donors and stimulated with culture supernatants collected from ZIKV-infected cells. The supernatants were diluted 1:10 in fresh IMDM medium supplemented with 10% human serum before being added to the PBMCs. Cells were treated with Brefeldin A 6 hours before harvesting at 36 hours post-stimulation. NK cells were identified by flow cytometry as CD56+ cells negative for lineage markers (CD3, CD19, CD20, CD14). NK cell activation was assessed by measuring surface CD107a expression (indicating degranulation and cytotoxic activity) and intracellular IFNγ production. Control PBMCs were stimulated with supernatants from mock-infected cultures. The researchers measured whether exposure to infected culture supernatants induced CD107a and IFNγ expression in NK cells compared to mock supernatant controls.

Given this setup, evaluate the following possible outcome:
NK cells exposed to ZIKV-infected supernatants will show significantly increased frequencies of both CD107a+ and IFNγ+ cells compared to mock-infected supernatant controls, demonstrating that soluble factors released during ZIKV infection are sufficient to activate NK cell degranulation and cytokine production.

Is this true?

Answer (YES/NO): YES